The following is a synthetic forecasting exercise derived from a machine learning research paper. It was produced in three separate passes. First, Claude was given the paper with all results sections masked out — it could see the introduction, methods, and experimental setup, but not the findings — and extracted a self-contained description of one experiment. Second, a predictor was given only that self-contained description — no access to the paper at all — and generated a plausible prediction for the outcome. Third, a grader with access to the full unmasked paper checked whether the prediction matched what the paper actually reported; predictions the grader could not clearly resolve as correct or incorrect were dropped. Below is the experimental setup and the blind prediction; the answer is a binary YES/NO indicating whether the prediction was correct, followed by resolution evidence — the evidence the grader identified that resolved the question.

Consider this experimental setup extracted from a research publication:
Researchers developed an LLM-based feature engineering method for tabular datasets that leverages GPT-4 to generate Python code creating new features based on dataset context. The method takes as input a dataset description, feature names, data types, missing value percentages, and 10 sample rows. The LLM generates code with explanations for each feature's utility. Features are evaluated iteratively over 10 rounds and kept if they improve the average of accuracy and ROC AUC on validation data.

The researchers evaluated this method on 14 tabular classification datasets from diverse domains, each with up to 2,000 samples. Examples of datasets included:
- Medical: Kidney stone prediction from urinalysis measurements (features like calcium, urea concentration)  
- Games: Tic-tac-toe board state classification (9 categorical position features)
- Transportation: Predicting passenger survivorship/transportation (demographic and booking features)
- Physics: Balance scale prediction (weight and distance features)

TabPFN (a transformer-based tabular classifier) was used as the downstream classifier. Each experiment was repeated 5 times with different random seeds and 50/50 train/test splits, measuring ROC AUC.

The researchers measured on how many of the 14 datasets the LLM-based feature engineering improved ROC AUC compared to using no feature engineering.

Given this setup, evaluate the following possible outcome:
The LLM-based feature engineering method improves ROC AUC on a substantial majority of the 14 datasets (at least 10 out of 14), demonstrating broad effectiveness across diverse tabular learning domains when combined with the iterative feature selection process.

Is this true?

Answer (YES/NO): YES